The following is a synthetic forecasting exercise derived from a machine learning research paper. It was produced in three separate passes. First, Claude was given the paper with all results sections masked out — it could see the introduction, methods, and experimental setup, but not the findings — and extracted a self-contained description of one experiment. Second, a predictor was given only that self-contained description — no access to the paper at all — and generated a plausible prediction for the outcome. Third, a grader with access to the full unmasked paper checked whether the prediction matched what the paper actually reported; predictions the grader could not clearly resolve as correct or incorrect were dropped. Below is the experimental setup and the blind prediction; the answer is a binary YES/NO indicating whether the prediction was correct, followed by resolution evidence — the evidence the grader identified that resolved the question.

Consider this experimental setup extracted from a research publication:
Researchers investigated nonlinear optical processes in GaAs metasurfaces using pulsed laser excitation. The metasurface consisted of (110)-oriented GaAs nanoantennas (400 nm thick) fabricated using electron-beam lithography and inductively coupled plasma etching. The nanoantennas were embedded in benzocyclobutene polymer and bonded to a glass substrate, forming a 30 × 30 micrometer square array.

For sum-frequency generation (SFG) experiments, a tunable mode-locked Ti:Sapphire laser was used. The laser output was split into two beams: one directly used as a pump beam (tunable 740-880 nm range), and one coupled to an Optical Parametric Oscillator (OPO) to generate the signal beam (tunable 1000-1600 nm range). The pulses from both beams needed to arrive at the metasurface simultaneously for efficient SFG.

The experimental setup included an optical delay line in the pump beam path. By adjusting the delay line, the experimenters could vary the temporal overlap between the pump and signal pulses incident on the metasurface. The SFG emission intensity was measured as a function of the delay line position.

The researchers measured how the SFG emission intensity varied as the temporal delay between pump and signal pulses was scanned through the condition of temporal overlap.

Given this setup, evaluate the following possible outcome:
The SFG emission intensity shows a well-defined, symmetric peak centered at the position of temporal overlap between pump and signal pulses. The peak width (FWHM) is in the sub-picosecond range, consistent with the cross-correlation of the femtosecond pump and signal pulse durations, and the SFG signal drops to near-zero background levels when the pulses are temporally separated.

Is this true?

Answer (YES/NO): YES